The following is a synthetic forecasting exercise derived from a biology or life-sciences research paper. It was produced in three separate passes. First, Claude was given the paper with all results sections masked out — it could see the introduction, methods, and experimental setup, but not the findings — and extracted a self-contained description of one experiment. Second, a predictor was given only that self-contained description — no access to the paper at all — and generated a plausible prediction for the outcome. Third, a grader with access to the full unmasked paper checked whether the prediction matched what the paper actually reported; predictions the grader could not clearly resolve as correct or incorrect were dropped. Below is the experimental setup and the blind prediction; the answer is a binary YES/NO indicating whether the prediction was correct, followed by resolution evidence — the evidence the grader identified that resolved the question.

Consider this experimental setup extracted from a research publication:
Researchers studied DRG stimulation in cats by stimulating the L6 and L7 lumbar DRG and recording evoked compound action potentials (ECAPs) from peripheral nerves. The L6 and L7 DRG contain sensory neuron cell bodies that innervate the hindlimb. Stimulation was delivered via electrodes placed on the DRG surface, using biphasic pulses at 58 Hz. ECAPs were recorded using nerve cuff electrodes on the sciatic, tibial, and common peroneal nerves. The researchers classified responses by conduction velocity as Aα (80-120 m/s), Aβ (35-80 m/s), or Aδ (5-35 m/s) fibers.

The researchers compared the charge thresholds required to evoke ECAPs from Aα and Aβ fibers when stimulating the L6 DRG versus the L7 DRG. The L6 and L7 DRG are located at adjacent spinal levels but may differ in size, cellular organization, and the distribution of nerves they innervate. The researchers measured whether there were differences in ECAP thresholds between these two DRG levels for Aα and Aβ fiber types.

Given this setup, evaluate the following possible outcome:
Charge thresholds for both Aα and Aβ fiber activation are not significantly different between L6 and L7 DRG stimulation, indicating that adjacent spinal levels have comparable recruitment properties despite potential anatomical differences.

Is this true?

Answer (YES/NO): NO